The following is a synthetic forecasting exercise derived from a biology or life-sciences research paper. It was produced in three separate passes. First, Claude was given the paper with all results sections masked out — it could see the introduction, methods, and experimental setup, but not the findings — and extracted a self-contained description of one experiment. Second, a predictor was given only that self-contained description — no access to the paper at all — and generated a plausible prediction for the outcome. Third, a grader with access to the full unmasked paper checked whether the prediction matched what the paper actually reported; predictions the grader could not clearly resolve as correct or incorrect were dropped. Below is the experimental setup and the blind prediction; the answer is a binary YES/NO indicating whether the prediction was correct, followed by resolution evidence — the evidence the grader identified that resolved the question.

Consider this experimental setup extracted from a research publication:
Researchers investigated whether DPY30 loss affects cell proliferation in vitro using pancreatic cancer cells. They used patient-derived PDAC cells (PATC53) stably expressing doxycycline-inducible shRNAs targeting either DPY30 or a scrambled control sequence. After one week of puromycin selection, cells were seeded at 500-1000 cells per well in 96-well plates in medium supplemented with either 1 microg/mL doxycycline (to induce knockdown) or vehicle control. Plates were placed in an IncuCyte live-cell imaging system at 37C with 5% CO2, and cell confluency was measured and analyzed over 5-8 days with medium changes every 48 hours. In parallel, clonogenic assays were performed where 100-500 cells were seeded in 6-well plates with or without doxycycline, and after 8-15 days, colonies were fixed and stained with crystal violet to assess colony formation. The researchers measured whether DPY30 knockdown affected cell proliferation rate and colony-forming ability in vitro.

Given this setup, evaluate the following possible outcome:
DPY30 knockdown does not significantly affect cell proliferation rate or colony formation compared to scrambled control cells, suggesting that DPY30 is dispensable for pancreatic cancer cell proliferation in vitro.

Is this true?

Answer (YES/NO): YES